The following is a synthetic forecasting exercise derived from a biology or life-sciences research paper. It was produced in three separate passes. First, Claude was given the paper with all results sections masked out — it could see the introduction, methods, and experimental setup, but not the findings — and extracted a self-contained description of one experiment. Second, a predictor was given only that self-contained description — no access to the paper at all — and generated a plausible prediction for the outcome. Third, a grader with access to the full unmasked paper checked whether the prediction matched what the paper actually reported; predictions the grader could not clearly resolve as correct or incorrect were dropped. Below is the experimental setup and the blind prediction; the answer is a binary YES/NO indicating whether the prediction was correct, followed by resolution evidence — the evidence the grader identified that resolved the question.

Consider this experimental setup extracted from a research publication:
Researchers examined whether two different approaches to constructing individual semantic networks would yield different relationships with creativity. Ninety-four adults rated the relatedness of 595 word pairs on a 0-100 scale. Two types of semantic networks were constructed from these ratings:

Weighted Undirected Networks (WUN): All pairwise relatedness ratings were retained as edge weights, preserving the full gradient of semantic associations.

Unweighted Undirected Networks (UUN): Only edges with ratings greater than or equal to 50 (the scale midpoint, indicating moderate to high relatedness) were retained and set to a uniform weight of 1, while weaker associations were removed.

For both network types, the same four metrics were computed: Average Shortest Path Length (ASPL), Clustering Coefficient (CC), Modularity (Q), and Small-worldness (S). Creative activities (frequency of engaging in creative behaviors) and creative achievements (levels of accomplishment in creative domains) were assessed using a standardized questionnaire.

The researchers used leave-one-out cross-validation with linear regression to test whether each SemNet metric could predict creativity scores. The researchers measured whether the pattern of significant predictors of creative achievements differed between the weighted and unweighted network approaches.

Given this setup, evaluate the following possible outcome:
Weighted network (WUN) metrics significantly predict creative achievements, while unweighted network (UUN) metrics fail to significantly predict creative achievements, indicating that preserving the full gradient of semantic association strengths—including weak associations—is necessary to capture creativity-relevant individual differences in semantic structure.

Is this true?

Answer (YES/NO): NO